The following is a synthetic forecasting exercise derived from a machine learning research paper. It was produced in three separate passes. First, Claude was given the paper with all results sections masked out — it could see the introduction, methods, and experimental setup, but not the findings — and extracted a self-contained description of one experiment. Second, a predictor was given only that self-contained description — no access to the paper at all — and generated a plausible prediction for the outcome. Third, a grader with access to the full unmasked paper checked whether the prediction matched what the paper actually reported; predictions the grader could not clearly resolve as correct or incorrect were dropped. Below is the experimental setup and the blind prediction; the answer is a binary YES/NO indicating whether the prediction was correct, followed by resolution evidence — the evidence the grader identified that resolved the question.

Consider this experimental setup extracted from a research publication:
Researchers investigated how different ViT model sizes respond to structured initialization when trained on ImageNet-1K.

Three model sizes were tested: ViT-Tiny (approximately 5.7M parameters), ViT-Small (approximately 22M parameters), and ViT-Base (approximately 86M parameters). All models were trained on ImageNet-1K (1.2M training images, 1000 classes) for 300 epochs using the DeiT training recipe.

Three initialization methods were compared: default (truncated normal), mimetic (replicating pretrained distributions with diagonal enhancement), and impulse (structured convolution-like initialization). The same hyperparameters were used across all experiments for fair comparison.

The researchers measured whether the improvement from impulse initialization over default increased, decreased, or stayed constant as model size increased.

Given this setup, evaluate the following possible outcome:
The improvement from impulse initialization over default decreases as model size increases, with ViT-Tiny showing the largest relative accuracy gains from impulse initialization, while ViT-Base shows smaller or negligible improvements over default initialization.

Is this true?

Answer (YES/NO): NO